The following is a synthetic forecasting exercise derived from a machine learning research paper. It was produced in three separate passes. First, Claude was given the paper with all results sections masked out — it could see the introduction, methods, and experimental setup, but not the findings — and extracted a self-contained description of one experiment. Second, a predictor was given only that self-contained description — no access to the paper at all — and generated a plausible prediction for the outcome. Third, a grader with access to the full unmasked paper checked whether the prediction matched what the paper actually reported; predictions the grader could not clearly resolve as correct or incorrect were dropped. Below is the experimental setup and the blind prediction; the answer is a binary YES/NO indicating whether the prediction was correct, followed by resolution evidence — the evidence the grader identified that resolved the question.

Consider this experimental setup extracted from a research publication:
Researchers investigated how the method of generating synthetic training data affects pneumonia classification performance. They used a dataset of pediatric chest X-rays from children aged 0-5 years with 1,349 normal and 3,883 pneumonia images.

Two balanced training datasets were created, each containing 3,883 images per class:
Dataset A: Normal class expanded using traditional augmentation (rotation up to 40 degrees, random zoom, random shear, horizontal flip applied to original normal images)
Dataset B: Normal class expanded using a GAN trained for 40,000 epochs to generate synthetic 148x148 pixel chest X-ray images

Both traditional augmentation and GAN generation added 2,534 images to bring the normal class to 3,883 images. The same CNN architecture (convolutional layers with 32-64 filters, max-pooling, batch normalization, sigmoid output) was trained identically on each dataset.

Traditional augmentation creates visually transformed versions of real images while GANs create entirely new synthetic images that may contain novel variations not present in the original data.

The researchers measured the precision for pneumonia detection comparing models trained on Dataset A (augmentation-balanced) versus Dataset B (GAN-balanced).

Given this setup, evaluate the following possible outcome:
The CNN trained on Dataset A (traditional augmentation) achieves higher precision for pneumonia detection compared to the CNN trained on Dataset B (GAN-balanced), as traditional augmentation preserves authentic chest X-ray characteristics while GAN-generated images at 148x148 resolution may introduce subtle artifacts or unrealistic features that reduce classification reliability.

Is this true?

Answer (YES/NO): NO